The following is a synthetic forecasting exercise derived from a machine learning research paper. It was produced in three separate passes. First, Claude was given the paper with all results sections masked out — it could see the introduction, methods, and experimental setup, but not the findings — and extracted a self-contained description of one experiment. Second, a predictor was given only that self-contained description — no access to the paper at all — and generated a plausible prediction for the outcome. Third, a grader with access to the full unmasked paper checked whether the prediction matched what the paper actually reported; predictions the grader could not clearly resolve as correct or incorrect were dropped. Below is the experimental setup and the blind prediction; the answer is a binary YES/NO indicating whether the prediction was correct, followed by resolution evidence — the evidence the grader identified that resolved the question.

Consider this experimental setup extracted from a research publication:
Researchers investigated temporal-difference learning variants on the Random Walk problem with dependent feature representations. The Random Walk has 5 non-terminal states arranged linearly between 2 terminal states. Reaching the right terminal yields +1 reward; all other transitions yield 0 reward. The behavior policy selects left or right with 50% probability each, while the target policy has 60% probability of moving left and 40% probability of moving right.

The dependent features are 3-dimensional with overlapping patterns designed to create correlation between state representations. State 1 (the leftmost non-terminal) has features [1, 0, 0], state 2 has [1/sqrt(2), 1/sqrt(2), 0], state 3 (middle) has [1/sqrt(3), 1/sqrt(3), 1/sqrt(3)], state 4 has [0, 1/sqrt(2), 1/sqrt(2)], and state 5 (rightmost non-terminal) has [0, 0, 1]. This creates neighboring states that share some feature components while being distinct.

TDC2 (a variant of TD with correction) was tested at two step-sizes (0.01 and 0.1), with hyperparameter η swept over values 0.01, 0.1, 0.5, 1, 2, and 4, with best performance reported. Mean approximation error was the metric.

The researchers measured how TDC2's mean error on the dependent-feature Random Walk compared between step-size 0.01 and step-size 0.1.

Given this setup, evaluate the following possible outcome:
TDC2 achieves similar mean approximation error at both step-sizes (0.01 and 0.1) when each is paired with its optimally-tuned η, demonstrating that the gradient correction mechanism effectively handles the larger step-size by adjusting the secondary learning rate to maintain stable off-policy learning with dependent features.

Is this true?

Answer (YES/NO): NO